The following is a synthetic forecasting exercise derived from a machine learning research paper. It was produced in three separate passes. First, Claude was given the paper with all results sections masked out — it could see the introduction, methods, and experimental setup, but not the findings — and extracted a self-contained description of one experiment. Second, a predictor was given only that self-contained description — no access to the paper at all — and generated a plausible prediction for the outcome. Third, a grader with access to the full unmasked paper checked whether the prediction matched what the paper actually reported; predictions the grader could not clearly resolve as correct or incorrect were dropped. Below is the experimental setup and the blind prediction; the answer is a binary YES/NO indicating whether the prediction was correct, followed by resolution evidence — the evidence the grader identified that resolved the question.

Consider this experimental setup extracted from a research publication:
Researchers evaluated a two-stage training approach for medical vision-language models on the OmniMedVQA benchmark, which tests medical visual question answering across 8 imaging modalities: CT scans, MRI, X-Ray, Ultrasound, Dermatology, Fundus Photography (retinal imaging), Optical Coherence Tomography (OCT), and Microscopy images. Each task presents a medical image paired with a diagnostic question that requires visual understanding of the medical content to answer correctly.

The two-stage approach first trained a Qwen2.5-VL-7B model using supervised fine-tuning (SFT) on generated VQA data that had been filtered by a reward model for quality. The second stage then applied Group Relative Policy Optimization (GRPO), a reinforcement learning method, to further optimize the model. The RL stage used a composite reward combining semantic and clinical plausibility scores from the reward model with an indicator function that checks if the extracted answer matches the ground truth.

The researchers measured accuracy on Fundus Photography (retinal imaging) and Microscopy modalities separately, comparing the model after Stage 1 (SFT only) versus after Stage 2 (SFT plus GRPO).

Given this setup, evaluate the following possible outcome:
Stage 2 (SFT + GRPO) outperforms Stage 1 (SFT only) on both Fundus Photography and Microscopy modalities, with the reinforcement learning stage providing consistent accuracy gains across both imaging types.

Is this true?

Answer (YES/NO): NO